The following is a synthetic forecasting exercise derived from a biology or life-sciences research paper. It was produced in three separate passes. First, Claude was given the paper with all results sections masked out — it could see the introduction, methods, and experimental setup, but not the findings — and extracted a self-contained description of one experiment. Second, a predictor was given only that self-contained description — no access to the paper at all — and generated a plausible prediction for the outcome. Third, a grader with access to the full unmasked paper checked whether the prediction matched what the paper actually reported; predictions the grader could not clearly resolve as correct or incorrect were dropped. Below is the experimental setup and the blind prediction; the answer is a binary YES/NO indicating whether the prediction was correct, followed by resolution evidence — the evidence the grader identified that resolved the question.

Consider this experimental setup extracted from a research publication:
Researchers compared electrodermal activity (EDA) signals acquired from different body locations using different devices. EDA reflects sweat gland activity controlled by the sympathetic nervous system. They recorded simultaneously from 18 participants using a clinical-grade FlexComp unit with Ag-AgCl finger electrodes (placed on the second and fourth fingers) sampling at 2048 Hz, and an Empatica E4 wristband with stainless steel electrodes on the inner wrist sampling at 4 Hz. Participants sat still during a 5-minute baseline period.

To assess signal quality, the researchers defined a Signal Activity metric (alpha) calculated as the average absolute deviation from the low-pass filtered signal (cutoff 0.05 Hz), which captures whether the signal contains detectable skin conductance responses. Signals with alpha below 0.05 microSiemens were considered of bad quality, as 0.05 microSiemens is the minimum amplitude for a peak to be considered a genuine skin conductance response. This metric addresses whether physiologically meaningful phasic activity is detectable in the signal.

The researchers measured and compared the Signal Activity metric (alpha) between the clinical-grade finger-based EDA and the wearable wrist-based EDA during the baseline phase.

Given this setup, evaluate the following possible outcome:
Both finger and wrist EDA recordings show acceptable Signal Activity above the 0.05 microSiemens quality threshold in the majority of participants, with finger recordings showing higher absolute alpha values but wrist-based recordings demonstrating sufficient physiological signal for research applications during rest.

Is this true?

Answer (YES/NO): NO